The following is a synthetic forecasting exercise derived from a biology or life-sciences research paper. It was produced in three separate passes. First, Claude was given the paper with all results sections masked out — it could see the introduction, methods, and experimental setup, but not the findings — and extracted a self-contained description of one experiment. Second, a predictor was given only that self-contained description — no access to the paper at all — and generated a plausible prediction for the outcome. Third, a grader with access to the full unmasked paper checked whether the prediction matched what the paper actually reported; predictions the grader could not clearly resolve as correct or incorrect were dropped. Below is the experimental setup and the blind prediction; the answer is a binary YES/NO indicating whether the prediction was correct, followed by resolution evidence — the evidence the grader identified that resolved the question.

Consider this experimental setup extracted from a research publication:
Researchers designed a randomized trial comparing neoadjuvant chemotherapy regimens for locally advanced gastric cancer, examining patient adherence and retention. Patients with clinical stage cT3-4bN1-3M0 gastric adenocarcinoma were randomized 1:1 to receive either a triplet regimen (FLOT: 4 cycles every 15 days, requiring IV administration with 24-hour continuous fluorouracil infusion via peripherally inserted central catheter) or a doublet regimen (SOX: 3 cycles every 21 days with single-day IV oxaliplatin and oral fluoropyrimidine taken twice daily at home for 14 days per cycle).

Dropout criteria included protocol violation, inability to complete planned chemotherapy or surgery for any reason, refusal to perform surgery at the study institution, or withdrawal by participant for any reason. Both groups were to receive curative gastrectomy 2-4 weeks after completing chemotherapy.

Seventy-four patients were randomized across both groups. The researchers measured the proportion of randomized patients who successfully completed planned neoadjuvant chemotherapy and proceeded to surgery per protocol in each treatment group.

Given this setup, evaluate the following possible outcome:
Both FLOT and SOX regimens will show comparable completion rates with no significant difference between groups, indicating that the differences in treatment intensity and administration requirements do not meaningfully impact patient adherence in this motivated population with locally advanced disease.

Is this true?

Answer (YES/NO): YES